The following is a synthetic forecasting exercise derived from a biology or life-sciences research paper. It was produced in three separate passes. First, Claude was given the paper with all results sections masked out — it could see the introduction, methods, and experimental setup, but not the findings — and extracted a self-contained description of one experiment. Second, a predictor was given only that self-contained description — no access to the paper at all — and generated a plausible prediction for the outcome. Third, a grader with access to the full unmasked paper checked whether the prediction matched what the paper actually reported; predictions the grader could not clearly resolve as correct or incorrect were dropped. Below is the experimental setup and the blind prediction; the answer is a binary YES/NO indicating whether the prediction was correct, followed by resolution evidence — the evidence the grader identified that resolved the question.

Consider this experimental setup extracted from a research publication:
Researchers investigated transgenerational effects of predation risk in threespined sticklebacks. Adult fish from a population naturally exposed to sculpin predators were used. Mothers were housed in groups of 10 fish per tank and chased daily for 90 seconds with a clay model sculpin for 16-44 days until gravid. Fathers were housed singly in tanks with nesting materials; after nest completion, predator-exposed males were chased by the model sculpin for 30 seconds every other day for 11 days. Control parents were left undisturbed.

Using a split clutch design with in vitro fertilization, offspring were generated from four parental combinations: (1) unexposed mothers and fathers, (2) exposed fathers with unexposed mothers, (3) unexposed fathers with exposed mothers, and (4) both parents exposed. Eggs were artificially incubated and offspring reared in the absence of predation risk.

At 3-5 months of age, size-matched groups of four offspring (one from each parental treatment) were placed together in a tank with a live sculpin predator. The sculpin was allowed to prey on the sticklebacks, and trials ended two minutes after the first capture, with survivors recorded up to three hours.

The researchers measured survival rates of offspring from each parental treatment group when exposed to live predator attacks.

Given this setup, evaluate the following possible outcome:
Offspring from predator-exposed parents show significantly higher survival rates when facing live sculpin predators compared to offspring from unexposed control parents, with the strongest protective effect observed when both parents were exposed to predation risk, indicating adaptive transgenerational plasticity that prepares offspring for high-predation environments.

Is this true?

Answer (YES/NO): NO